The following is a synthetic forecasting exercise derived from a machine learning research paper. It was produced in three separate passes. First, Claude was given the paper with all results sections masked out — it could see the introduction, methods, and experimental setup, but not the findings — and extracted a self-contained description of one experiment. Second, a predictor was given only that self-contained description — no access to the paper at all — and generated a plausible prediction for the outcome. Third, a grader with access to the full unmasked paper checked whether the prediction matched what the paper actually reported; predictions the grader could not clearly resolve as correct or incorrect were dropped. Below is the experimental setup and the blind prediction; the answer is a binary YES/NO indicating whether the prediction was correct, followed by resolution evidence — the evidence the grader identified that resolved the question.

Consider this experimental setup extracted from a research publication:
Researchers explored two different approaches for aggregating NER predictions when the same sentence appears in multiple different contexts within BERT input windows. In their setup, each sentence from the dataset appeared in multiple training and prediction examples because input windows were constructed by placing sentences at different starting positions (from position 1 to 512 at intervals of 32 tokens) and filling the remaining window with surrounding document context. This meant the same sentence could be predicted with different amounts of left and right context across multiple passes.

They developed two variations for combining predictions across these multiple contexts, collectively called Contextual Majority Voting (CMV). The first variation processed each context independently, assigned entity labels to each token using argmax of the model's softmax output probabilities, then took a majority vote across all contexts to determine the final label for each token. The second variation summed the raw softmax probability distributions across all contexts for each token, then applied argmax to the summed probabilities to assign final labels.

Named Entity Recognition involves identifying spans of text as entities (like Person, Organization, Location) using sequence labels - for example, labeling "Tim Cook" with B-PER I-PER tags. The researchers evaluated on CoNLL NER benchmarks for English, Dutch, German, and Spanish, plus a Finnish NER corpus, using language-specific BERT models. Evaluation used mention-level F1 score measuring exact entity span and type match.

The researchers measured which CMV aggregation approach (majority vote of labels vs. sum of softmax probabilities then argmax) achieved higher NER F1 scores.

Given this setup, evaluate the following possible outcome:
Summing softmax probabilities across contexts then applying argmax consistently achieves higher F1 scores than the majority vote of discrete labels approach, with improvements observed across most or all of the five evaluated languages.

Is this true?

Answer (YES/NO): NO